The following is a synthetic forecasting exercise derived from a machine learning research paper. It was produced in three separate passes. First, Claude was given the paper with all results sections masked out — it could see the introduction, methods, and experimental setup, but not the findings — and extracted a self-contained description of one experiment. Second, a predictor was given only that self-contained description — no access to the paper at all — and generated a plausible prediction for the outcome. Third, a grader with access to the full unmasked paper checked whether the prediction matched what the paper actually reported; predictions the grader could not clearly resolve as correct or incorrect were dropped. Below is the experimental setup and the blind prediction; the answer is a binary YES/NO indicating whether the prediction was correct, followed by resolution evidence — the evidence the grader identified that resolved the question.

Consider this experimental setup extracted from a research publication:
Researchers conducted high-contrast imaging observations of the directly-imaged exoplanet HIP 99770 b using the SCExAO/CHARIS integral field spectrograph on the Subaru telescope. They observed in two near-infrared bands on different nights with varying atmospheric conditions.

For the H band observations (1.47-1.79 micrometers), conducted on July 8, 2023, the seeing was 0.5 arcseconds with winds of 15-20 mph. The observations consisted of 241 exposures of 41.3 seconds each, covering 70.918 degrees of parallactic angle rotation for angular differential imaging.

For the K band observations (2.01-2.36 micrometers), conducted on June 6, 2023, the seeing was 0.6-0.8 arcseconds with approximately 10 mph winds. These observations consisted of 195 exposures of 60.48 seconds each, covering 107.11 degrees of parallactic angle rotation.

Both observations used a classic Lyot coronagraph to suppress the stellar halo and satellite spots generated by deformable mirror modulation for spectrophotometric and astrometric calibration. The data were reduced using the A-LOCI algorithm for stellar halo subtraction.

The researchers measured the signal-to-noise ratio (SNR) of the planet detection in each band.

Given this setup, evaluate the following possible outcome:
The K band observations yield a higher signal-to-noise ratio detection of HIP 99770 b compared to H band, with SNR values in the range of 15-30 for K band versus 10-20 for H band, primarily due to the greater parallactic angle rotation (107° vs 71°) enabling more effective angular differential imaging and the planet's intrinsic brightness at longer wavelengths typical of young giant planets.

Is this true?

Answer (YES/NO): NO